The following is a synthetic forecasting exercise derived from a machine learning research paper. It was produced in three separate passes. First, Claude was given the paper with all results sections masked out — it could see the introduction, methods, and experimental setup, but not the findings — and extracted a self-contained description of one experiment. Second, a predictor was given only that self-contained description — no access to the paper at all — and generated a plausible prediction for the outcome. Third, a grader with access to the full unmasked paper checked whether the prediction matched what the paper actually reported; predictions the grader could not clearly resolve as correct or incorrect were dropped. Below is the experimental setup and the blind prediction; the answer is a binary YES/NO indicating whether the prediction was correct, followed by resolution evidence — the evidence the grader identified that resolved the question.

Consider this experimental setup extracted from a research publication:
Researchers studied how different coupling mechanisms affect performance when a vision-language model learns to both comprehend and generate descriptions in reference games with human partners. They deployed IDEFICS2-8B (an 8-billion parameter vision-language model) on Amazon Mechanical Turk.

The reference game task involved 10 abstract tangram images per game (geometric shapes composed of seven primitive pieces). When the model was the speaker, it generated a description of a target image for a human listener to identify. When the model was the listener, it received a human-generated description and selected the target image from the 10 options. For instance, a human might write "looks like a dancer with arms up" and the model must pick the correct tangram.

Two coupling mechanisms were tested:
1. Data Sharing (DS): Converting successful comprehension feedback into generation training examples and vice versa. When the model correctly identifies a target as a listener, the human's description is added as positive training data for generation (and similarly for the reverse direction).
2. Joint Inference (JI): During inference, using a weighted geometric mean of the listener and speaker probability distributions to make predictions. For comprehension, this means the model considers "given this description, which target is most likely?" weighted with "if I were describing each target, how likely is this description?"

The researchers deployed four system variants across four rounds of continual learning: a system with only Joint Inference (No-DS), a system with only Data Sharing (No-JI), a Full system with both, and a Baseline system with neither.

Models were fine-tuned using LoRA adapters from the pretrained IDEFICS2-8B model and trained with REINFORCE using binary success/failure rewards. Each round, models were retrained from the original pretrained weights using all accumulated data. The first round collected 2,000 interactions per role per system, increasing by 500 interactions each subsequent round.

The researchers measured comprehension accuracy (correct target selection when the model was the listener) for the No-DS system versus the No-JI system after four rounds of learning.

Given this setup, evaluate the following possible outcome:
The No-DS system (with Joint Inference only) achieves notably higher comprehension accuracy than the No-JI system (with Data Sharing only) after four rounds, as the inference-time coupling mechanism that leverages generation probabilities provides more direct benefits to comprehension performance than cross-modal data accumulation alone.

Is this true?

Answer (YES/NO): NO